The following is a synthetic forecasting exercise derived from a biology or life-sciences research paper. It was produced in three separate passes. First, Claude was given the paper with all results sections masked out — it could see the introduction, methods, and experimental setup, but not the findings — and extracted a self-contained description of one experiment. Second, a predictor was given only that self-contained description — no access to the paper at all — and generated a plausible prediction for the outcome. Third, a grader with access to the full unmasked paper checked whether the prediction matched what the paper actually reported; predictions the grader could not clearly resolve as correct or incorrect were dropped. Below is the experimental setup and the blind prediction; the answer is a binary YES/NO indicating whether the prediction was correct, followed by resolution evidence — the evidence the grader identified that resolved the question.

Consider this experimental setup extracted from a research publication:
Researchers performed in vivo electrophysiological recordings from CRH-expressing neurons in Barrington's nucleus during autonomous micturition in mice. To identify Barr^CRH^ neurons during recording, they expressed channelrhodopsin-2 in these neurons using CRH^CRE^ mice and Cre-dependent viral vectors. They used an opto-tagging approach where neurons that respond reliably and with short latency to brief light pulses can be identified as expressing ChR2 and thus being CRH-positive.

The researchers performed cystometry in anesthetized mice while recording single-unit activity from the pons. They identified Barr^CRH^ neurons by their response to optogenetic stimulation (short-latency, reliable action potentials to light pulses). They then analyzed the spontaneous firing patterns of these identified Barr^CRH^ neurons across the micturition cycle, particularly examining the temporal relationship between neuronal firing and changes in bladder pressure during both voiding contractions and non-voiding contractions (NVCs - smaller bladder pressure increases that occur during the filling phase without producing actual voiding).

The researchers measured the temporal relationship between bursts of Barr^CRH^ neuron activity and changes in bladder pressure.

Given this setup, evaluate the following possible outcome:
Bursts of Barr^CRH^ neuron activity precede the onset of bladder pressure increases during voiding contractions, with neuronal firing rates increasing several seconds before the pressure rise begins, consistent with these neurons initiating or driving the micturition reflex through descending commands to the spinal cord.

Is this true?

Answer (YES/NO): YES